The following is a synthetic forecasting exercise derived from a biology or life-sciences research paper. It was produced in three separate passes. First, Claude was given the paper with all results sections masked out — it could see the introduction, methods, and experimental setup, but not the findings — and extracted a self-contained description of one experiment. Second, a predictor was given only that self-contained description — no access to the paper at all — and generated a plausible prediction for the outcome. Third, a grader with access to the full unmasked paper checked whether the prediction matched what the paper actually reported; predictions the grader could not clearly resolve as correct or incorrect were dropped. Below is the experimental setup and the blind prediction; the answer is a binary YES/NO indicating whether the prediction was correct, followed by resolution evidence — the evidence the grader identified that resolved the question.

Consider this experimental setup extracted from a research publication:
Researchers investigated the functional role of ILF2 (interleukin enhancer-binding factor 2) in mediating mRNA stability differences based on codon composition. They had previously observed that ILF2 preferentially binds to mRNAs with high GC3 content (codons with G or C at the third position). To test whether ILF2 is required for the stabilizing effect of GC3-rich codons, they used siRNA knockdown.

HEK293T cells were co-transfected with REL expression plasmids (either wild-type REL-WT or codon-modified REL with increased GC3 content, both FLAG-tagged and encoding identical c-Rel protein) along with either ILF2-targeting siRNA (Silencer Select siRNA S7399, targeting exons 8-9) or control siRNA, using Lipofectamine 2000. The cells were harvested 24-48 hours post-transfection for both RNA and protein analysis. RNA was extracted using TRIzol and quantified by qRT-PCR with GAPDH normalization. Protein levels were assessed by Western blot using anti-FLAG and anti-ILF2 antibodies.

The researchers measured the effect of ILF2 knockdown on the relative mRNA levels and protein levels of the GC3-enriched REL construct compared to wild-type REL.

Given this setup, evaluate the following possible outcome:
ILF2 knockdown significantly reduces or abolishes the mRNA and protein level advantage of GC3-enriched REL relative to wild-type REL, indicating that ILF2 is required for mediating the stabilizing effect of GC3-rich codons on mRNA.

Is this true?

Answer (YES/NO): NO